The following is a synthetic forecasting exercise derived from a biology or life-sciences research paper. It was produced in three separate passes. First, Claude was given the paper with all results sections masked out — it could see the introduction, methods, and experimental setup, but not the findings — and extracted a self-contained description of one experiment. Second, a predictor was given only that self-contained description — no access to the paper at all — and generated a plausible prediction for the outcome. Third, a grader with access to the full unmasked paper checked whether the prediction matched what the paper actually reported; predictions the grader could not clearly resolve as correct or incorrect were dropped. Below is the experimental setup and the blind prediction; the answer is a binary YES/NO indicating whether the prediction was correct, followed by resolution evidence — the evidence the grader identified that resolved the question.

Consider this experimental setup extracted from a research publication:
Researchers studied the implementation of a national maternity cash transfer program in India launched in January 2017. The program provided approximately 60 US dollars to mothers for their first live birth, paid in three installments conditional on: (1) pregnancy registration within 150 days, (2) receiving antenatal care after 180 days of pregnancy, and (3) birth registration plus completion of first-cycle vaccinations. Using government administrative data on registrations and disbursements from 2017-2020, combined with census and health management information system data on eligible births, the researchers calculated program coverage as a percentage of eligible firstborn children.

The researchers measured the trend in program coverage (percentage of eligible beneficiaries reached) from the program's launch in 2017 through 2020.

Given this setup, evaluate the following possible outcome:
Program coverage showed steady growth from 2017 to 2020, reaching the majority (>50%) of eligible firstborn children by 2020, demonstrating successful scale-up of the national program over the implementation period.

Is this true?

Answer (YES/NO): YES